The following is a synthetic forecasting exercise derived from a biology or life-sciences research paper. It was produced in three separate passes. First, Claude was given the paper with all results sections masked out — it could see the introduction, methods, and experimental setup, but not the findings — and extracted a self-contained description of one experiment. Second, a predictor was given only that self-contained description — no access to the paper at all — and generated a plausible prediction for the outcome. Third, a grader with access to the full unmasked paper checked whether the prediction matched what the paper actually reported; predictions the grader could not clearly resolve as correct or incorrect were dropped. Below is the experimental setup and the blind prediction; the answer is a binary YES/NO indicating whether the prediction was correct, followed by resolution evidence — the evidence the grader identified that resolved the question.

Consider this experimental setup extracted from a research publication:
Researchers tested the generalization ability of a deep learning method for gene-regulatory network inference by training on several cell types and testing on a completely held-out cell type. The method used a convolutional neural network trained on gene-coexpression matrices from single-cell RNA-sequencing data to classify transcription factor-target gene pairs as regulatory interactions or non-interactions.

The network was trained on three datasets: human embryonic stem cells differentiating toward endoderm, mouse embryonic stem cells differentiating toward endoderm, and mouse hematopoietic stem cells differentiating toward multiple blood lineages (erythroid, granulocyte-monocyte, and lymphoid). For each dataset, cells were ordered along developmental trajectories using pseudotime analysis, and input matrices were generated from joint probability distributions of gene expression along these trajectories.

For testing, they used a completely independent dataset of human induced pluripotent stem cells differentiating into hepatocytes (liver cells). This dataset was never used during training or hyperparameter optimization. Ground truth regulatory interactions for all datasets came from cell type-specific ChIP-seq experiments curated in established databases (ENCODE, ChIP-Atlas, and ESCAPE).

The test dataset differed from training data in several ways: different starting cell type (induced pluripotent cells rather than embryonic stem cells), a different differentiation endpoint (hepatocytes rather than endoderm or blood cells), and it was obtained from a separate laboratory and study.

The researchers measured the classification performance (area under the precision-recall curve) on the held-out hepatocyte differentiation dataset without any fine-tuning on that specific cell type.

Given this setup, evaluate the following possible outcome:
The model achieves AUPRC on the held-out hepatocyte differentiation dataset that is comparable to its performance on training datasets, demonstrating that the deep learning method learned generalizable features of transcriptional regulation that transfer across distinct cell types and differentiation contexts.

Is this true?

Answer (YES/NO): NO